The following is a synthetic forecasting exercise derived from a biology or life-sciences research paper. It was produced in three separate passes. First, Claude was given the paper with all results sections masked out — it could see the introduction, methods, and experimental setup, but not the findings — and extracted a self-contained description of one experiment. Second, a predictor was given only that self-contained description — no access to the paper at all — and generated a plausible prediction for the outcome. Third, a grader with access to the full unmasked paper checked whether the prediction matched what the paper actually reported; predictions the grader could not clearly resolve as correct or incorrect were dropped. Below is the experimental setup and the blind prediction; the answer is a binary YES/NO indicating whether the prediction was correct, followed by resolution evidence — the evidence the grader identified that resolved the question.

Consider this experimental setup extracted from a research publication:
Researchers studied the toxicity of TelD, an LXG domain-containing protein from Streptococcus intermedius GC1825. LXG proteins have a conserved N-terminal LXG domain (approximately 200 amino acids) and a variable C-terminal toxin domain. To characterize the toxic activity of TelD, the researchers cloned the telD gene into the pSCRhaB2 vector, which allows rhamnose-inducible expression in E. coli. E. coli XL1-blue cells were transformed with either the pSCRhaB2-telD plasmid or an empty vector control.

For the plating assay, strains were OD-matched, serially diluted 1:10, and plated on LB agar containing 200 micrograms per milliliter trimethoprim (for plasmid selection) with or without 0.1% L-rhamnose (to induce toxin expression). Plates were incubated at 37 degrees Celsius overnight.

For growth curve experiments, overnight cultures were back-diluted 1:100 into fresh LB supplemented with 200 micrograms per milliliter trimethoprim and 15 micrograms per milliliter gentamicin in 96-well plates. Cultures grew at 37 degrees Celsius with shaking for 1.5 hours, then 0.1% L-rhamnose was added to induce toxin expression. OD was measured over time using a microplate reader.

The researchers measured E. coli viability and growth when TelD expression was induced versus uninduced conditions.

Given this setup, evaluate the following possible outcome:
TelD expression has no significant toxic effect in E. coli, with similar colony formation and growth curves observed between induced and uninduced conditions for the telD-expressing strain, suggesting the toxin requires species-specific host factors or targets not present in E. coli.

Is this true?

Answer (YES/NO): NO